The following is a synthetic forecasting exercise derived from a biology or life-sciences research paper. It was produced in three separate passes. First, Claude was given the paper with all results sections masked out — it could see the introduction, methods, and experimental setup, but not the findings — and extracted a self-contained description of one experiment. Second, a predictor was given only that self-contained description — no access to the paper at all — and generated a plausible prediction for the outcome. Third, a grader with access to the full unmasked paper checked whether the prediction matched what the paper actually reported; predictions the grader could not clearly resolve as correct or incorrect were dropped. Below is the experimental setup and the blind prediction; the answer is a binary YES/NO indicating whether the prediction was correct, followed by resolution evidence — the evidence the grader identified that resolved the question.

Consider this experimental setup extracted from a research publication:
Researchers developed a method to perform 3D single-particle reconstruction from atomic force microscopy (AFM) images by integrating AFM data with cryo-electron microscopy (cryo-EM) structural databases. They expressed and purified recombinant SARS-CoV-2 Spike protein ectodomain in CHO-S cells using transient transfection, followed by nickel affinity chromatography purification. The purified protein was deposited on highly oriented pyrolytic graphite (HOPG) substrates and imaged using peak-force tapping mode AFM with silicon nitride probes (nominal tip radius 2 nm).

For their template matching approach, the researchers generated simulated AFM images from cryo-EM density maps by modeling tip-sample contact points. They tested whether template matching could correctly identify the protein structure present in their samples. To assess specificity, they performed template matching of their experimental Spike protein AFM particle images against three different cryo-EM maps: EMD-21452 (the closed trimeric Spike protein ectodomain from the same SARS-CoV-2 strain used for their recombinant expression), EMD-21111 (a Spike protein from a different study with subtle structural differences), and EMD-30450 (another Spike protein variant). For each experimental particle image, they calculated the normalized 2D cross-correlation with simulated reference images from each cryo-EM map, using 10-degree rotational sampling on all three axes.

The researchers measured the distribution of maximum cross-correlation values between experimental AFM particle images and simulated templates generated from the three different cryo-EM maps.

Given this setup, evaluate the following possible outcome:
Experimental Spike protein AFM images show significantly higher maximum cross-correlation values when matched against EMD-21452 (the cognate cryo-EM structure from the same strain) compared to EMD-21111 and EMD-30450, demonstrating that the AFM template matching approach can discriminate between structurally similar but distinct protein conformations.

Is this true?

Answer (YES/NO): NO